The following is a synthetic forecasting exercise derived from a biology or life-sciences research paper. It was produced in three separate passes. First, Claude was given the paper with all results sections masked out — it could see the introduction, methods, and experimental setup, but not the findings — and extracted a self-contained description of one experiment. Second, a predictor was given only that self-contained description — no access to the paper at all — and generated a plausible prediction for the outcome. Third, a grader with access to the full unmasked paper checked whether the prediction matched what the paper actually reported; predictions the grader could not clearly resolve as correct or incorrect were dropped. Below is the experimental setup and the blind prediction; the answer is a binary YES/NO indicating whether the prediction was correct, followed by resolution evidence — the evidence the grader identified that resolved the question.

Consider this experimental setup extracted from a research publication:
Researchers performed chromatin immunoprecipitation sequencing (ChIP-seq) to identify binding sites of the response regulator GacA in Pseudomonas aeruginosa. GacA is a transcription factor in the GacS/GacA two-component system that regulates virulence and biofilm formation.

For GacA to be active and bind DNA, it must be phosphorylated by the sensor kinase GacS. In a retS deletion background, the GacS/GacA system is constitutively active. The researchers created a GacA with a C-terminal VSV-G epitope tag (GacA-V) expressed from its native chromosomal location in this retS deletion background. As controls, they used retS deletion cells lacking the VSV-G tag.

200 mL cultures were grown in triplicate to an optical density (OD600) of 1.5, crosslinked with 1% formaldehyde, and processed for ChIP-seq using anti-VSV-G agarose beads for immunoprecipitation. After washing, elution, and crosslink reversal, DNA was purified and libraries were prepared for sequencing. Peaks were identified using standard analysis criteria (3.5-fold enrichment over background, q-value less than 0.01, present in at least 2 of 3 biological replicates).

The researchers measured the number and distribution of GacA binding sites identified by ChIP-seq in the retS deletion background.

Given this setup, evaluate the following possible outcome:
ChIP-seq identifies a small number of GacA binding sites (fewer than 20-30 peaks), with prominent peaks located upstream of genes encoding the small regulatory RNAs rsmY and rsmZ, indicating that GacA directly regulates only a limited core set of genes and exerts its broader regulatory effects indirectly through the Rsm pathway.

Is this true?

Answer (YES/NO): YES